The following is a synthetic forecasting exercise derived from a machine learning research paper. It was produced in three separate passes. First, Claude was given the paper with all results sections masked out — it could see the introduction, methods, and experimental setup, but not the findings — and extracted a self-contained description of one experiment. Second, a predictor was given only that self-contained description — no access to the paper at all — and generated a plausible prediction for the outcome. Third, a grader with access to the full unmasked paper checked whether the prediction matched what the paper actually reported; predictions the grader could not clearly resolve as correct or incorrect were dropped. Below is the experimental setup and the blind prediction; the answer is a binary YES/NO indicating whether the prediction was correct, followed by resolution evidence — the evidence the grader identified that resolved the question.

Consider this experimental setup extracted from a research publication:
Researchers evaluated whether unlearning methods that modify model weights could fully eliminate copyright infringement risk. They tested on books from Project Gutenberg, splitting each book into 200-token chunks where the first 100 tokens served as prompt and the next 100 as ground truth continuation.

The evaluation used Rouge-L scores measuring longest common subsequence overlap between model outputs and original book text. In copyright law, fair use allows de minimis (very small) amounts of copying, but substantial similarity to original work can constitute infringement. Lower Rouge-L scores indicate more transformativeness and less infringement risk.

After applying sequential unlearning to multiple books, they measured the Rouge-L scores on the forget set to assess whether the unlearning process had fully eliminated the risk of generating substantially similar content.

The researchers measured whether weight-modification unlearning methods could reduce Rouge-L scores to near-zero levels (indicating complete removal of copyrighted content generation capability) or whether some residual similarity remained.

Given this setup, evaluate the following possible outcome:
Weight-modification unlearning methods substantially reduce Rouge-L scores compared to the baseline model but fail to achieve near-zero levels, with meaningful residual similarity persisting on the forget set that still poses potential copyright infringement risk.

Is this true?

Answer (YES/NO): YES